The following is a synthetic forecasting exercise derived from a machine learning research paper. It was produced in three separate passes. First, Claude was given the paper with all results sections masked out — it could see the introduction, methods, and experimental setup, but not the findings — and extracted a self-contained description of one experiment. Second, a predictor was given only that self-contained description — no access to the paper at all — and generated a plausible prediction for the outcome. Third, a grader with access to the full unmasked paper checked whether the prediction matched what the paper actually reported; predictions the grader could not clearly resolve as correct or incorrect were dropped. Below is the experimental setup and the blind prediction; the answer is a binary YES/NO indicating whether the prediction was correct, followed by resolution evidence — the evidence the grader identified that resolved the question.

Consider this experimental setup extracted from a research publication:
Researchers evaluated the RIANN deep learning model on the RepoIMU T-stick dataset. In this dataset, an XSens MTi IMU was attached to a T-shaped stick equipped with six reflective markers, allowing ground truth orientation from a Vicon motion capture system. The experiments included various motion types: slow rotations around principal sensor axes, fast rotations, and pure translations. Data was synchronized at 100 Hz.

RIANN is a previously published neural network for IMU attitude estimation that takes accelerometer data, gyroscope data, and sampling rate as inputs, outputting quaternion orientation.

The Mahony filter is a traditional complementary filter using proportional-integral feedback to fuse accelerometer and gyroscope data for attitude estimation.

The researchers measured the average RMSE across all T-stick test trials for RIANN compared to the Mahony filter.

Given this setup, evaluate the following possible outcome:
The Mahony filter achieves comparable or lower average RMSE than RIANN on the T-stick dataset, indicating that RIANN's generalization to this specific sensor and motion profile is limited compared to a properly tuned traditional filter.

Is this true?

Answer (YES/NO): YES